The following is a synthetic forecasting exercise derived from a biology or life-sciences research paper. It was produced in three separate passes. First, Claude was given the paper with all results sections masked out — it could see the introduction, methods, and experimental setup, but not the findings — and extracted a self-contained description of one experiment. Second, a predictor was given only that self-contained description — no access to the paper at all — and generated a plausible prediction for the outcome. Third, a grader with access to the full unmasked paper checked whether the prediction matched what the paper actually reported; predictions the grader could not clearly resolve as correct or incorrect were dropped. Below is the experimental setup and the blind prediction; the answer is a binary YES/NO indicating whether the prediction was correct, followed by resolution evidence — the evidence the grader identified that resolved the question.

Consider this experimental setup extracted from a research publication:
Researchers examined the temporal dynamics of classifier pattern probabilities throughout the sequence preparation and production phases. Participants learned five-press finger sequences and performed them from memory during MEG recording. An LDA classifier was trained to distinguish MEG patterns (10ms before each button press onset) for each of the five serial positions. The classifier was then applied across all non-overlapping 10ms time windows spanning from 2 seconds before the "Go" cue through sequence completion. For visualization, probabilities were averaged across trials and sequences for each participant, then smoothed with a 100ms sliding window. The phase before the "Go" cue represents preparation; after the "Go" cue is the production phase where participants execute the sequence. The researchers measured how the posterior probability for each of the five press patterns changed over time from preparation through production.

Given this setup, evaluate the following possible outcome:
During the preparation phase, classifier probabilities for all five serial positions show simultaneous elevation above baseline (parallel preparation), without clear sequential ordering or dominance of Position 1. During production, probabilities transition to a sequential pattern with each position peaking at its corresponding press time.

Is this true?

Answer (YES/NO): NO